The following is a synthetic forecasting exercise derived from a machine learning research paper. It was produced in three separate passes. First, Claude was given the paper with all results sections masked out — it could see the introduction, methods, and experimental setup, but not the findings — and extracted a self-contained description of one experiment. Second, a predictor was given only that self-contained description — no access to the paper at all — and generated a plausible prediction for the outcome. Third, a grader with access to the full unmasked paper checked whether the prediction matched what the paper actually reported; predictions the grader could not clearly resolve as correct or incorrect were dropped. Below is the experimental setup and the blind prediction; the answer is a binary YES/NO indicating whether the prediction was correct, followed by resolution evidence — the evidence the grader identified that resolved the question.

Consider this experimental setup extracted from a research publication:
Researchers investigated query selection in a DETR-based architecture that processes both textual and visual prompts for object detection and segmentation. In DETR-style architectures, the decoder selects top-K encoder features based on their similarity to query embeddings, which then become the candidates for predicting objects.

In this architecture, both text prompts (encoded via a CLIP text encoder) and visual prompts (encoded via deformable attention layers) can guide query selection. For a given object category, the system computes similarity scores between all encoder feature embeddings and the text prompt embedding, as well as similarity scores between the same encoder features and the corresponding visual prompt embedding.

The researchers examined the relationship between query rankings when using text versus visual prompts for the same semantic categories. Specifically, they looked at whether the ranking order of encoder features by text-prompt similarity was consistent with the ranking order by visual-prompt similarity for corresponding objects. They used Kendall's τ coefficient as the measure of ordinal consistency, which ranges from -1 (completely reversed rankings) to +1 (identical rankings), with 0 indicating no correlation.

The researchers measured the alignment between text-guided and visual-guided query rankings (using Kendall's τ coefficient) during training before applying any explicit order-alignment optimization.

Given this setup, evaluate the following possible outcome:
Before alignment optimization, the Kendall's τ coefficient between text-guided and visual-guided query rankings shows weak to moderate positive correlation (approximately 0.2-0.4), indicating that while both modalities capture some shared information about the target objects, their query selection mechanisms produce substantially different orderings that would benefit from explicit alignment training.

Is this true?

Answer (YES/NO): NO